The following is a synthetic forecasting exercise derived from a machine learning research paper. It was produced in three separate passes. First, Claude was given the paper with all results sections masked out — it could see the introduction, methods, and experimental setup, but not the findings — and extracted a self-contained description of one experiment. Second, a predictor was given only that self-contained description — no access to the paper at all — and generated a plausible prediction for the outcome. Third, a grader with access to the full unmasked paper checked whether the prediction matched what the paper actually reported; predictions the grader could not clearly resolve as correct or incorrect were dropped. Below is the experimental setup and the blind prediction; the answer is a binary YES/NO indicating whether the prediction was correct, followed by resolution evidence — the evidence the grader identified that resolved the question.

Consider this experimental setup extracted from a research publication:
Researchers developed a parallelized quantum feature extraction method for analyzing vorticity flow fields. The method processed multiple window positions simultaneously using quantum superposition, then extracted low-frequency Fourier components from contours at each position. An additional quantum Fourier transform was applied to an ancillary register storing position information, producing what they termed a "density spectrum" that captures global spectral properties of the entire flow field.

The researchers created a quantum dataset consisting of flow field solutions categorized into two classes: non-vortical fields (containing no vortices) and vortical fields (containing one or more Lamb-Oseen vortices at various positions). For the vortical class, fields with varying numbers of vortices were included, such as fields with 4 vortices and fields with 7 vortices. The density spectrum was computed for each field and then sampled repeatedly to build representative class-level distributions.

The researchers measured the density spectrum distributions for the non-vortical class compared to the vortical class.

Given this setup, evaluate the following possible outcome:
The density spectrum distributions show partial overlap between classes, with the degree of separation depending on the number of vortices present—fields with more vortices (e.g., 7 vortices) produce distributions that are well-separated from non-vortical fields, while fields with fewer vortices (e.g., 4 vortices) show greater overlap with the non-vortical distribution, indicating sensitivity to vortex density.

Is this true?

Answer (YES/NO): NO